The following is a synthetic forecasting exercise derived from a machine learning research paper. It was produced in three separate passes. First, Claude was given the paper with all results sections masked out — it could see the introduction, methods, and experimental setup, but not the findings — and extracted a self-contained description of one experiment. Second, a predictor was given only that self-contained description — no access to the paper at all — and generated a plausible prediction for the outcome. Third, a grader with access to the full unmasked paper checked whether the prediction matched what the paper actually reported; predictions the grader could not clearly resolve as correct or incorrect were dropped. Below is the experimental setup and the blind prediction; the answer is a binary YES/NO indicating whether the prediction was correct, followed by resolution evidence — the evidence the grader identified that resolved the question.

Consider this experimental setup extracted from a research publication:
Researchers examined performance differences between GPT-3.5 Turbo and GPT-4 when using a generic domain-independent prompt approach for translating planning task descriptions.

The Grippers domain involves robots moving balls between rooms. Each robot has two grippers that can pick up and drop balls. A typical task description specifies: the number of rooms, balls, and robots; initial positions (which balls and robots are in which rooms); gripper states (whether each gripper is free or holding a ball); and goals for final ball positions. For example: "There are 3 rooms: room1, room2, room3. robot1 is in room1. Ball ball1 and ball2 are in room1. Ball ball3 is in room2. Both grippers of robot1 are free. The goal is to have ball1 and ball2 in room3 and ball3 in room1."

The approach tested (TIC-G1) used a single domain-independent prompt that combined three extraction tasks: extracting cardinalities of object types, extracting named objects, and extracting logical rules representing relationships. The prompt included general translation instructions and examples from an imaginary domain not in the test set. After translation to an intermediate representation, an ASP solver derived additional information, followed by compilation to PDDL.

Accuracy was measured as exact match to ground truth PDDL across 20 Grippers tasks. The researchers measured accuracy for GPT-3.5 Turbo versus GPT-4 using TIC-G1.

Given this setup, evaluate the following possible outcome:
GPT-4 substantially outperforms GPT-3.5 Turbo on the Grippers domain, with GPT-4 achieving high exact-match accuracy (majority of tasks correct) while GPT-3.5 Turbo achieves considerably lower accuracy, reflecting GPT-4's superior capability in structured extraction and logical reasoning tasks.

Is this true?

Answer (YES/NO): YES